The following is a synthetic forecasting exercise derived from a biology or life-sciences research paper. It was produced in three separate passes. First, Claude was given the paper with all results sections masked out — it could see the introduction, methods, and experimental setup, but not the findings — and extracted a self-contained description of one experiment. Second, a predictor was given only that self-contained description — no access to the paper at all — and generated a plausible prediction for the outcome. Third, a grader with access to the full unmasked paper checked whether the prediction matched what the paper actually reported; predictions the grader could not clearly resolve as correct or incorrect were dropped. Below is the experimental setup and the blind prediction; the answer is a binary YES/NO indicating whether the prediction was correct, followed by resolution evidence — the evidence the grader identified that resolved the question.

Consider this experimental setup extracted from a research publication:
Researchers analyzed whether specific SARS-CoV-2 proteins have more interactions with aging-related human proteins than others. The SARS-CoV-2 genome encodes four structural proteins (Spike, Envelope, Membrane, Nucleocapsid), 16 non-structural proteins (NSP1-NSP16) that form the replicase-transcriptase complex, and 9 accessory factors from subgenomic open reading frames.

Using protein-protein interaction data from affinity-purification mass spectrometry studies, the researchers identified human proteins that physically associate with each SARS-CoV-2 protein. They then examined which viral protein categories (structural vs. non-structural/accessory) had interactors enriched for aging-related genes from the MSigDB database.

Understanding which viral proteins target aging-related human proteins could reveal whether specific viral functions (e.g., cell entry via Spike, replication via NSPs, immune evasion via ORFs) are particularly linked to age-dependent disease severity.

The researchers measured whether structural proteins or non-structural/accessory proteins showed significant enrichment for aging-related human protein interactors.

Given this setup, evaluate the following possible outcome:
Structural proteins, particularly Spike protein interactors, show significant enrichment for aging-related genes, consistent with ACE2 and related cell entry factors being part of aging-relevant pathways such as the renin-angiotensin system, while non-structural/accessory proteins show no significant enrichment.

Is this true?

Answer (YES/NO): NO